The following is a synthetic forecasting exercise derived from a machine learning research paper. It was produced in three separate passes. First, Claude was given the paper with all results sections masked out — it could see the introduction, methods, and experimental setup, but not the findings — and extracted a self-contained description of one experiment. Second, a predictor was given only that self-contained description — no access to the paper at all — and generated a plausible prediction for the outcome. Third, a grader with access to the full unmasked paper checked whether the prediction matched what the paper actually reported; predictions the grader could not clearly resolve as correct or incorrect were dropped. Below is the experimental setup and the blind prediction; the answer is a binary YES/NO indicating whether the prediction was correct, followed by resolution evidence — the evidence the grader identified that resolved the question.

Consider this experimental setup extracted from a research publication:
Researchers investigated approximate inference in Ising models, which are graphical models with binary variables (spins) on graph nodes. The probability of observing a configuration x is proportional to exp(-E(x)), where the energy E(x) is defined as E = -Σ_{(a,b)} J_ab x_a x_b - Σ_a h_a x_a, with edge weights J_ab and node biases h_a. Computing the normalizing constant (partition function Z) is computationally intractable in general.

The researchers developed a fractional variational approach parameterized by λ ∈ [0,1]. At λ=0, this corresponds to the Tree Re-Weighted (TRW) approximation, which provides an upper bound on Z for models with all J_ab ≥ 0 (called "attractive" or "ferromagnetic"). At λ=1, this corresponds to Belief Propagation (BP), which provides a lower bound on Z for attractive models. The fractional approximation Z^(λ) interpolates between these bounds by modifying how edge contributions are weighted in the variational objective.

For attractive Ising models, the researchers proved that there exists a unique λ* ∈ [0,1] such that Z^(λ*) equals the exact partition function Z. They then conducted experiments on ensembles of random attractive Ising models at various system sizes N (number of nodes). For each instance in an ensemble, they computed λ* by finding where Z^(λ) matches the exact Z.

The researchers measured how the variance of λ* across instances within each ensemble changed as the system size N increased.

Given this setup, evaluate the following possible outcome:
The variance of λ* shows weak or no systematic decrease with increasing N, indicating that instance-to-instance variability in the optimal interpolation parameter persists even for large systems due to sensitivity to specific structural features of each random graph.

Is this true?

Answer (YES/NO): NO